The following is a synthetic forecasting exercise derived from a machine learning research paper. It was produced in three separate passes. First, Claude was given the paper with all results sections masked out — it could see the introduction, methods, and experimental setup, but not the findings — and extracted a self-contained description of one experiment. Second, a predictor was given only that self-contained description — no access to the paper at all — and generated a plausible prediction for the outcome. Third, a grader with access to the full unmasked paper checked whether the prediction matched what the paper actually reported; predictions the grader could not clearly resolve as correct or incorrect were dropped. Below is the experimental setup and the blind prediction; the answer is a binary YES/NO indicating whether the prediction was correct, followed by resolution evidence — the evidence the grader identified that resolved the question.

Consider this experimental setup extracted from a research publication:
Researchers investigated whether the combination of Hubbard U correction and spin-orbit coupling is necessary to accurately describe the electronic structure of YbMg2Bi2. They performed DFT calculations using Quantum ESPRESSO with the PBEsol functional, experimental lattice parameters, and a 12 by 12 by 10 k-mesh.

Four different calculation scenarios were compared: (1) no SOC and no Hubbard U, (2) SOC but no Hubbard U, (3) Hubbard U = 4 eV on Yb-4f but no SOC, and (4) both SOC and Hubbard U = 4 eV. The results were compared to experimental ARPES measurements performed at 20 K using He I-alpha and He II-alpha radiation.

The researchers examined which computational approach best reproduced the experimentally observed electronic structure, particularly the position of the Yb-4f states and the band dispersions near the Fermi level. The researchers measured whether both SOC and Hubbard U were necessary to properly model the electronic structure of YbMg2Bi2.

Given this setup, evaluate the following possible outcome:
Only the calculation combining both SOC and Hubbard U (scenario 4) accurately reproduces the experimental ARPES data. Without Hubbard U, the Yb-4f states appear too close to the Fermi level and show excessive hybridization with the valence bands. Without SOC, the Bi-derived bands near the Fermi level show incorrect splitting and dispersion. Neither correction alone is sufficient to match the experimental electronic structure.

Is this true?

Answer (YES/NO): YES